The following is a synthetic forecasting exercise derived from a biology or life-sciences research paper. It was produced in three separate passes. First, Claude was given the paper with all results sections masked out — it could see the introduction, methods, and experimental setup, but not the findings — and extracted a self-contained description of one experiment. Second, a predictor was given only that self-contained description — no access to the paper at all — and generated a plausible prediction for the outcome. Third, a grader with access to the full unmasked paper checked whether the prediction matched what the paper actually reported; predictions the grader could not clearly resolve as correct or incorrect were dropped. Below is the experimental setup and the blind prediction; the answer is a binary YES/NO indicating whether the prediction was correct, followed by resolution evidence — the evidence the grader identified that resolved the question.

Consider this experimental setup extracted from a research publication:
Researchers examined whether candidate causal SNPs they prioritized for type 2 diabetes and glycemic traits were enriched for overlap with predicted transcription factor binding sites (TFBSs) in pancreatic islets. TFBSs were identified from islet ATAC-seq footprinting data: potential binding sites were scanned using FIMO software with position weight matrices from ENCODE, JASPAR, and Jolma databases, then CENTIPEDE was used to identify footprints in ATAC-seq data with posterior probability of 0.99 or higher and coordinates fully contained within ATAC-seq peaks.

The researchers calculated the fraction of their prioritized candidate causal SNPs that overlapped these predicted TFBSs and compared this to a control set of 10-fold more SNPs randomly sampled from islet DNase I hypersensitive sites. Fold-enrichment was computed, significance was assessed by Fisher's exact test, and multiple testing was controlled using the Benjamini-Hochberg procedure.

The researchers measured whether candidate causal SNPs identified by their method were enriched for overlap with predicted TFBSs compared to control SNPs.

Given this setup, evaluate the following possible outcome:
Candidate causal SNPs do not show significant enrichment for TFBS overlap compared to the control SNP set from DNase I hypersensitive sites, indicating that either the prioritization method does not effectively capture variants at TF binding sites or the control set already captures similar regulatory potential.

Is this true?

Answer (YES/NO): NO